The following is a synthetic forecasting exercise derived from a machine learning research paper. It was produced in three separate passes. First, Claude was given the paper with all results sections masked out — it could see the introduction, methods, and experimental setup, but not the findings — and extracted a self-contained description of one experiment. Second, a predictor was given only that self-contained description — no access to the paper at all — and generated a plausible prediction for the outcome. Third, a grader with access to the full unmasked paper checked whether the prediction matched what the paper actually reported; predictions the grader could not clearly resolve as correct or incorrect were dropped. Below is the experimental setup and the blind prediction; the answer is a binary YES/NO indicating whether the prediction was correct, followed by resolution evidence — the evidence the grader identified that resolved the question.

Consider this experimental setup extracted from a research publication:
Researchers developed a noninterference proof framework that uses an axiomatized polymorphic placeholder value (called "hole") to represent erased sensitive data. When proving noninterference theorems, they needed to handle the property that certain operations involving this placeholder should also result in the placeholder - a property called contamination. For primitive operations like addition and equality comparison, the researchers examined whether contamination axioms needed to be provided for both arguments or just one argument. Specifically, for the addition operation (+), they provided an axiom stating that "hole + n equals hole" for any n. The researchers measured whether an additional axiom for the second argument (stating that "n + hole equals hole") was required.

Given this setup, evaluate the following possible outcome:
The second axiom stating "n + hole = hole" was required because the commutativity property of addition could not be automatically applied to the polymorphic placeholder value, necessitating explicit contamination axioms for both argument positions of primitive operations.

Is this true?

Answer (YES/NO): NO